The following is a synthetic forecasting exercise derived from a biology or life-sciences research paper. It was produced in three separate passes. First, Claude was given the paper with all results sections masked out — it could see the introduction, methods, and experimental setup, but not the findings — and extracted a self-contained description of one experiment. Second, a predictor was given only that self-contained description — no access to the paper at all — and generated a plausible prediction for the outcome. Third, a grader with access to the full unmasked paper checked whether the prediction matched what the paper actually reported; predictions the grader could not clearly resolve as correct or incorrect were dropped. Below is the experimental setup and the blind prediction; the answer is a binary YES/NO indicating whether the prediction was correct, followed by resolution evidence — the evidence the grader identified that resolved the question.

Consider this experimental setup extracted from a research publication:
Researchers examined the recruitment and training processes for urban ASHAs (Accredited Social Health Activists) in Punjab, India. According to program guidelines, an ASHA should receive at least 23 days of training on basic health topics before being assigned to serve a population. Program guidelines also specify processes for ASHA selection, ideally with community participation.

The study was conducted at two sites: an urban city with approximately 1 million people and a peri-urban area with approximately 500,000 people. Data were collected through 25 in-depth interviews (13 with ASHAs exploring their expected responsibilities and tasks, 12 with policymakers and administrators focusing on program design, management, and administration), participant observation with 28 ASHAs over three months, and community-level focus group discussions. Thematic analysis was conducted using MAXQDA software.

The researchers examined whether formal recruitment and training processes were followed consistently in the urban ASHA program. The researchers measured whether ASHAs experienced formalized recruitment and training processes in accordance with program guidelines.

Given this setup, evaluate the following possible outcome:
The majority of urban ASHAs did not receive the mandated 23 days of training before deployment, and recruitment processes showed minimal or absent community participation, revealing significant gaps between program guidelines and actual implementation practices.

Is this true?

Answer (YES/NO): YES